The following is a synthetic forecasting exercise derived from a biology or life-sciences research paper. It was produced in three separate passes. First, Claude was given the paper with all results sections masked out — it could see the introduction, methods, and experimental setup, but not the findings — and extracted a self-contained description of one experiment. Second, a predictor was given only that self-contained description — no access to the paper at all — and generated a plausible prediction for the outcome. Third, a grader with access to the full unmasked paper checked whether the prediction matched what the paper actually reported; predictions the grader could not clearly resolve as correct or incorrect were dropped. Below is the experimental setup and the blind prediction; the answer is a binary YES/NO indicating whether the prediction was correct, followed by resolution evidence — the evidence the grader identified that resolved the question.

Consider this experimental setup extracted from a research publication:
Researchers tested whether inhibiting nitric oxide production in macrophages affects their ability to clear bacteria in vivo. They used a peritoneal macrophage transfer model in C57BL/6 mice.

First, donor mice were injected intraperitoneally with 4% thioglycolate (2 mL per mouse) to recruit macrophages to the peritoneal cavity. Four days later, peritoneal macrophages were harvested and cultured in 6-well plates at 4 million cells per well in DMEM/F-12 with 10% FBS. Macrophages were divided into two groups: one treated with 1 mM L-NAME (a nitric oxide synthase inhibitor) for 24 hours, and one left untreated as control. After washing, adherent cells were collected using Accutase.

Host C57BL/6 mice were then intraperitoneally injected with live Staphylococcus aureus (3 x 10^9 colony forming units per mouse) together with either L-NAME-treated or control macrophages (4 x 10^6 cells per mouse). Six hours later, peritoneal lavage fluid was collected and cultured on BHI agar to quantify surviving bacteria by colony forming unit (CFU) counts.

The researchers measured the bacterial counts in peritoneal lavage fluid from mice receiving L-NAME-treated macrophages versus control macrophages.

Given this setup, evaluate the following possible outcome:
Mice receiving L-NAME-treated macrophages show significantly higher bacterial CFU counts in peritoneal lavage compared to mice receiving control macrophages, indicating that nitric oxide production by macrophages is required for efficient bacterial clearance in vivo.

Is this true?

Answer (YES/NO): YES